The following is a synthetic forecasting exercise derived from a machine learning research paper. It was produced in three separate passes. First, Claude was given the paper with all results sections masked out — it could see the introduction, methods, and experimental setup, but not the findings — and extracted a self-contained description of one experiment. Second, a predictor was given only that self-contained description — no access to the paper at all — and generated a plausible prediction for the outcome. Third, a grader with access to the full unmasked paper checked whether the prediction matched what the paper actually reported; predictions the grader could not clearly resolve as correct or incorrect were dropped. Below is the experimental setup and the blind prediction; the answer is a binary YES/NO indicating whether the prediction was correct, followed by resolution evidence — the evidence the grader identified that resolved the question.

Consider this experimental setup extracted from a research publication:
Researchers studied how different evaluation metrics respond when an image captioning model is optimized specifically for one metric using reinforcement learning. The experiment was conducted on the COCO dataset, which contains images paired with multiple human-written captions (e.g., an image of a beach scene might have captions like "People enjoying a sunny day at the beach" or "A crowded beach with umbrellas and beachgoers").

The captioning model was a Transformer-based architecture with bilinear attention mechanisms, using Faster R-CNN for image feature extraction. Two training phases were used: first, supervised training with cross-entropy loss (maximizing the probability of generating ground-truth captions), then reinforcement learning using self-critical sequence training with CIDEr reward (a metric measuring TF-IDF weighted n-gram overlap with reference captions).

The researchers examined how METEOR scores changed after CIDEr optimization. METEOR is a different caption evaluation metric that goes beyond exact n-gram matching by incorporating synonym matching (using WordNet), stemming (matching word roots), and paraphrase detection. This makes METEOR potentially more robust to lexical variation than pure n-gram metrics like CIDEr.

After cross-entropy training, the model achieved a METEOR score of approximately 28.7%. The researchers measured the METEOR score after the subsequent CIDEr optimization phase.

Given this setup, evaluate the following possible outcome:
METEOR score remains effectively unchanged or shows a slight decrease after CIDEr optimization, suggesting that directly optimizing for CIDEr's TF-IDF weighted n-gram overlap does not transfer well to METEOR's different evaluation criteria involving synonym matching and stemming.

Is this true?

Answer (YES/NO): NO